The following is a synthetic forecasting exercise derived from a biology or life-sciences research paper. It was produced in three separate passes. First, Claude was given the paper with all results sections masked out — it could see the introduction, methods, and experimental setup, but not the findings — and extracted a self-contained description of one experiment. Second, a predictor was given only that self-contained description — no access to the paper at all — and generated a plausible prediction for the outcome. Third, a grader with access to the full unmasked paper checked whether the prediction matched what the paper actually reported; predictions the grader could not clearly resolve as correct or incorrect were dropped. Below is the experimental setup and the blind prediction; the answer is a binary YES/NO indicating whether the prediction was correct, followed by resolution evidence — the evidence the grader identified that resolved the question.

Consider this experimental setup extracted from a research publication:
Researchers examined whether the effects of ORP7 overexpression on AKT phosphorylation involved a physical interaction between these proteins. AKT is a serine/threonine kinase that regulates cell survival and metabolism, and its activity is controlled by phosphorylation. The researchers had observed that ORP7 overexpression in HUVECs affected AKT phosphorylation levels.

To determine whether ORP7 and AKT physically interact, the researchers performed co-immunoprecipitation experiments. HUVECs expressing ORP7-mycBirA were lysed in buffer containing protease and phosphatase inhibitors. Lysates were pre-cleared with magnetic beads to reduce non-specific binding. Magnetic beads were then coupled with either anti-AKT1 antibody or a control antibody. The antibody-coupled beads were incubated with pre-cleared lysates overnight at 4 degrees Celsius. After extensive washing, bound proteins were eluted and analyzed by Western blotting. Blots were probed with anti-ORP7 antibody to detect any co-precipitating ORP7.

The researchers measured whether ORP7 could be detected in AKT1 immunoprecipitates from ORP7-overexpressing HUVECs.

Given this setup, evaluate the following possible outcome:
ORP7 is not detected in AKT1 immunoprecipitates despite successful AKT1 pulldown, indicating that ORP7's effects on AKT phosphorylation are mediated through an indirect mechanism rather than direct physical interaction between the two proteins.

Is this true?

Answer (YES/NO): NO